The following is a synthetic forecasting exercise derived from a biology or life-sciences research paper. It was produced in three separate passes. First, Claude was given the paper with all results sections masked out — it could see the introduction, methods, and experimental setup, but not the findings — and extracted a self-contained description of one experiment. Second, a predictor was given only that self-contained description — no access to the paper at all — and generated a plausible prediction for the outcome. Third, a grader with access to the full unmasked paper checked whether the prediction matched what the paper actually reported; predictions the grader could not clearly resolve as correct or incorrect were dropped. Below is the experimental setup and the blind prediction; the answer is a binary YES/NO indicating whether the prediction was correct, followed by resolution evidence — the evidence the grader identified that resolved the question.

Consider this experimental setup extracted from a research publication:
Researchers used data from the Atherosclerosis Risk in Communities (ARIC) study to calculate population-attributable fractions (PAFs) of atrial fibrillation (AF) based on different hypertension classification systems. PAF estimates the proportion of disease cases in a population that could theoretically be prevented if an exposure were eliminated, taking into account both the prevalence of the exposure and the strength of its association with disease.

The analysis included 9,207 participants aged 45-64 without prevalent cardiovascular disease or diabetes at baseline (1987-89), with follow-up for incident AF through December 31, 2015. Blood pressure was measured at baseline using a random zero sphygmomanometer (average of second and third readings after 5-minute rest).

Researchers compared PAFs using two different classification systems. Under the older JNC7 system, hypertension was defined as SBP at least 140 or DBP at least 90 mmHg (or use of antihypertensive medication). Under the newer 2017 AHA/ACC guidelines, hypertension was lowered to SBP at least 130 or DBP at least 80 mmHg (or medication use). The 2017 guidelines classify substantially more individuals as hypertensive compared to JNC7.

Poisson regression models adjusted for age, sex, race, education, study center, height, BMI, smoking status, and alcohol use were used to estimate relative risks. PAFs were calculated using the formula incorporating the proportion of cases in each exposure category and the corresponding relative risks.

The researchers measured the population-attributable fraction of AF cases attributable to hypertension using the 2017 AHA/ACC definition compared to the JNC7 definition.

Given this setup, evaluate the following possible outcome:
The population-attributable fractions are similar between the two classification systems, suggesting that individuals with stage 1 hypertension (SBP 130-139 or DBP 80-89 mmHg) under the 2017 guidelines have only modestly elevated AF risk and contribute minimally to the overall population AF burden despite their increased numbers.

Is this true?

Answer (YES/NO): YES